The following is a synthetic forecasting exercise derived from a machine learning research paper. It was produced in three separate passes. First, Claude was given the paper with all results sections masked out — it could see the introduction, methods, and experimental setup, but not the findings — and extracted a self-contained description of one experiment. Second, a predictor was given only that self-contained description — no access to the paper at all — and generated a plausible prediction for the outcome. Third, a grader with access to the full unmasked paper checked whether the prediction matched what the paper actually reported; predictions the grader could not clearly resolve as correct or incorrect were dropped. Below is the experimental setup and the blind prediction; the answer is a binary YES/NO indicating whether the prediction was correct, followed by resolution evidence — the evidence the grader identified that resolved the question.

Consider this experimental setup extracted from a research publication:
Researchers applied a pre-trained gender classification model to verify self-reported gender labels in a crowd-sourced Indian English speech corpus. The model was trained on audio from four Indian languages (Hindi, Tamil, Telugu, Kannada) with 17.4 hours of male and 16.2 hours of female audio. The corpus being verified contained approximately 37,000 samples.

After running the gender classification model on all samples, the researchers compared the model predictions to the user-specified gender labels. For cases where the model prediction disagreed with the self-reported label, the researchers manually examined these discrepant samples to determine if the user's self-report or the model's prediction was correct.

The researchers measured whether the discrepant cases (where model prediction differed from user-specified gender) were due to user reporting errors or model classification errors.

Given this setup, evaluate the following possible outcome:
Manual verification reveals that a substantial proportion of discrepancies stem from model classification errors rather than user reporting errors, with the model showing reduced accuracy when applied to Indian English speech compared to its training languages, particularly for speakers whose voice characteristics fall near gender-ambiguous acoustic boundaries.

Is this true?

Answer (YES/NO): NO